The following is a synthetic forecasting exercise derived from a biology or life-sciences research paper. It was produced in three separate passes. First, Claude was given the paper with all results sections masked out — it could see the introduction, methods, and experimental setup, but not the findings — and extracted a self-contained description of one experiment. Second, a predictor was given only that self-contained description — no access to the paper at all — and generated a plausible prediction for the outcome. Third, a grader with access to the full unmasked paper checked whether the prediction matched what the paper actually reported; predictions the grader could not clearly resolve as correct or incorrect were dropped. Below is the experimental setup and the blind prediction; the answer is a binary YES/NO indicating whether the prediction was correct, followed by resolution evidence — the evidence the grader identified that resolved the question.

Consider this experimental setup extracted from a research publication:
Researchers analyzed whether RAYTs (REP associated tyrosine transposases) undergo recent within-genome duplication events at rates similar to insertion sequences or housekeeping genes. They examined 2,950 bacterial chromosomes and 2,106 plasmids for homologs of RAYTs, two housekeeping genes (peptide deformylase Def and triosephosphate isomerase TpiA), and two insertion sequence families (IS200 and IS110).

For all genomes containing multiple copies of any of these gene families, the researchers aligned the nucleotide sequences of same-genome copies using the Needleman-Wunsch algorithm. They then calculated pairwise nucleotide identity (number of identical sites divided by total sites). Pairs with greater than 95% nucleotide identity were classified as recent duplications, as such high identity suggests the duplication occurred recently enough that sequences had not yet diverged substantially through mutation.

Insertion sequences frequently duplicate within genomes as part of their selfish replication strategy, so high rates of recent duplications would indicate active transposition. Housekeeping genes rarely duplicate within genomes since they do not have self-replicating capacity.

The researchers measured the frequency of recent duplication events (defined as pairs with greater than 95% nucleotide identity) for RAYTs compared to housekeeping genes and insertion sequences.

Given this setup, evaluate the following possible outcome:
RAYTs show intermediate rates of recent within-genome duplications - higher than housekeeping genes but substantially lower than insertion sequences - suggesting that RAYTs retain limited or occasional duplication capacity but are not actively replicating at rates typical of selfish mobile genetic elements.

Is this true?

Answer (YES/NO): NO